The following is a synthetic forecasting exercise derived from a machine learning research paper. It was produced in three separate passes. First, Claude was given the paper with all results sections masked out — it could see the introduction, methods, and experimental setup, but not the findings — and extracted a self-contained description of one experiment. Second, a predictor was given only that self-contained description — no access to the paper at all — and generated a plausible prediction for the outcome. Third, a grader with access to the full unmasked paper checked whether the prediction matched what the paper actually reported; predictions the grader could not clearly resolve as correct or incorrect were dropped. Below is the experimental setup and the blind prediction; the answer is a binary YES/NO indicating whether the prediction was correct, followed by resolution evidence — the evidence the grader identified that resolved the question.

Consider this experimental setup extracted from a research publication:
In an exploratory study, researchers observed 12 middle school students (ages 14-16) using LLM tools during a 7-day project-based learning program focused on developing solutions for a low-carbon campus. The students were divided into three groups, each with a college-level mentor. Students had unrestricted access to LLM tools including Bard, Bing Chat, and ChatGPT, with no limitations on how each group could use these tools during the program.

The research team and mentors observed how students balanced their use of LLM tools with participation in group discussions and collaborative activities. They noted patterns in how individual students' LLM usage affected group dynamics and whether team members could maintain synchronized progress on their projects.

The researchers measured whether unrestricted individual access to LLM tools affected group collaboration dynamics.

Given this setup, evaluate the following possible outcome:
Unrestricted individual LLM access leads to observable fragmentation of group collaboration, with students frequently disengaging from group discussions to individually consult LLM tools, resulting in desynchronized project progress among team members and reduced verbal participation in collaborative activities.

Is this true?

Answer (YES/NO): YES